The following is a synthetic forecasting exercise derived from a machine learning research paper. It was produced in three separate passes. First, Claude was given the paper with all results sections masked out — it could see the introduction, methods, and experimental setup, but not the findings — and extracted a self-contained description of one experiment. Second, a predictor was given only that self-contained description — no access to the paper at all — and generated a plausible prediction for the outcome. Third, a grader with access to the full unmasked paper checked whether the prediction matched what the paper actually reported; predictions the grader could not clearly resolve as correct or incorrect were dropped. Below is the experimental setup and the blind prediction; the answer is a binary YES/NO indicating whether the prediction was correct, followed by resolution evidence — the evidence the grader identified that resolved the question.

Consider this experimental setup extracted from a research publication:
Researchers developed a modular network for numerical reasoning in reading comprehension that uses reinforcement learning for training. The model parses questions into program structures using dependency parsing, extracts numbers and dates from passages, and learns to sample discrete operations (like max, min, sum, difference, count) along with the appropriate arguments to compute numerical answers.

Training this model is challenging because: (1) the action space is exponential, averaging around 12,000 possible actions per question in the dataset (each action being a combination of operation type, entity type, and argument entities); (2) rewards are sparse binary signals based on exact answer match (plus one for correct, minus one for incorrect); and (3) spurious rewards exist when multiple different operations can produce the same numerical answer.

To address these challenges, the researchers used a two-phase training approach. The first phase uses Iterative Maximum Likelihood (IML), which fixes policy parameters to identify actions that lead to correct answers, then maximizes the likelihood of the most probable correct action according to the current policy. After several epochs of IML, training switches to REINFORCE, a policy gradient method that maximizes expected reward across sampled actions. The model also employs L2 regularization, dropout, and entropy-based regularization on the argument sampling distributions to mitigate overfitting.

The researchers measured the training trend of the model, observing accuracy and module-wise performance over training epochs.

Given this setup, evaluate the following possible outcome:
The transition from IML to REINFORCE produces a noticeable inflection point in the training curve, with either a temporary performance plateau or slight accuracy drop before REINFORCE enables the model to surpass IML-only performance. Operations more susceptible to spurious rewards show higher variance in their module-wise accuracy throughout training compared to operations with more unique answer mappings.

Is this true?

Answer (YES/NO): NO